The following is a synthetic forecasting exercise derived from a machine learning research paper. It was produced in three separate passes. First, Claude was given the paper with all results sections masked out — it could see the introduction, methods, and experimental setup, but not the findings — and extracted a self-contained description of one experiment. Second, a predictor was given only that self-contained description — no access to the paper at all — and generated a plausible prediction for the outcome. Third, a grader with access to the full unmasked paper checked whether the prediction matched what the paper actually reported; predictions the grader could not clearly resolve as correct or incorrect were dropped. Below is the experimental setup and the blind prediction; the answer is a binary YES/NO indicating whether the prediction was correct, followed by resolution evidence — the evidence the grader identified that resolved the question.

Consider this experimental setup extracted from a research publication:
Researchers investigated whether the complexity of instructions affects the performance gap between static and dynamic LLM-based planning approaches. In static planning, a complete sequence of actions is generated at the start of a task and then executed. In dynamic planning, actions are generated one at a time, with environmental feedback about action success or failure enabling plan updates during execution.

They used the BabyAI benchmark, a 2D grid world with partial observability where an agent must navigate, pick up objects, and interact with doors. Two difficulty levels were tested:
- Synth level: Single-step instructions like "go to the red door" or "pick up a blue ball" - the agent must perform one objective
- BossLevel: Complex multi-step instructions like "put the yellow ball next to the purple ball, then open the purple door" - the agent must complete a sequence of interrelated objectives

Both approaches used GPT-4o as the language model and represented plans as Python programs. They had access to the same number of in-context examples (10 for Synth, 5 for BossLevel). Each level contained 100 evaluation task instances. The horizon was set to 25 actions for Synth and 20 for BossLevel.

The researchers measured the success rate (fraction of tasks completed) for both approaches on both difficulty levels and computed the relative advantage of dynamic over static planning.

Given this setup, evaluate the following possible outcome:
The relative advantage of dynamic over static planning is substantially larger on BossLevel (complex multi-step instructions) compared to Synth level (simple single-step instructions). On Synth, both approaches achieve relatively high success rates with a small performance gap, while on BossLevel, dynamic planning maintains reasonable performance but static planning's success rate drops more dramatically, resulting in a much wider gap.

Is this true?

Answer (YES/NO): NO